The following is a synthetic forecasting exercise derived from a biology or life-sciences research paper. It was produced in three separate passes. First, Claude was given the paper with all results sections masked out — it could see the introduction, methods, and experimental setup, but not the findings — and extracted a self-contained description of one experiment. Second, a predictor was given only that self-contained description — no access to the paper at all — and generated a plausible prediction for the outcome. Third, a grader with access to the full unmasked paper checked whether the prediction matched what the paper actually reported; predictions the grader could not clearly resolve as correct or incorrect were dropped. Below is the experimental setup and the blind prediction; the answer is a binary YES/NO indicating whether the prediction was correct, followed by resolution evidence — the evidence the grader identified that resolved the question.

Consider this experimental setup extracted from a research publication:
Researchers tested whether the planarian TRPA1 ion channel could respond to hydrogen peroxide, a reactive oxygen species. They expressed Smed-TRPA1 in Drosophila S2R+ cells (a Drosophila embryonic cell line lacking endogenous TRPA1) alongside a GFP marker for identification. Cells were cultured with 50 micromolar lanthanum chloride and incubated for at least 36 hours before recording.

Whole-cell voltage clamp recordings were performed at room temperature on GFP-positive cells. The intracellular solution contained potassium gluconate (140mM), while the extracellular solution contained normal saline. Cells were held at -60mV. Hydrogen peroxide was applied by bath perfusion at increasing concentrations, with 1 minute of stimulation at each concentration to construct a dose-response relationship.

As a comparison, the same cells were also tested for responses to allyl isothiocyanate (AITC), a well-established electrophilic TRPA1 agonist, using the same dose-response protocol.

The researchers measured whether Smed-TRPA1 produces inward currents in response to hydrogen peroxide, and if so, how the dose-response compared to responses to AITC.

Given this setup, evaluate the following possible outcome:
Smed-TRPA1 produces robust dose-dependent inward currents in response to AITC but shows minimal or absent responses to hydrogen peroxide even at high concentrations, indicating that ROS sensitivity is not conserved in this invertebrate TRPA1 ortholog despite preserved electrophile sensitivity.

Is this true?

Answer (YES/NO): NO